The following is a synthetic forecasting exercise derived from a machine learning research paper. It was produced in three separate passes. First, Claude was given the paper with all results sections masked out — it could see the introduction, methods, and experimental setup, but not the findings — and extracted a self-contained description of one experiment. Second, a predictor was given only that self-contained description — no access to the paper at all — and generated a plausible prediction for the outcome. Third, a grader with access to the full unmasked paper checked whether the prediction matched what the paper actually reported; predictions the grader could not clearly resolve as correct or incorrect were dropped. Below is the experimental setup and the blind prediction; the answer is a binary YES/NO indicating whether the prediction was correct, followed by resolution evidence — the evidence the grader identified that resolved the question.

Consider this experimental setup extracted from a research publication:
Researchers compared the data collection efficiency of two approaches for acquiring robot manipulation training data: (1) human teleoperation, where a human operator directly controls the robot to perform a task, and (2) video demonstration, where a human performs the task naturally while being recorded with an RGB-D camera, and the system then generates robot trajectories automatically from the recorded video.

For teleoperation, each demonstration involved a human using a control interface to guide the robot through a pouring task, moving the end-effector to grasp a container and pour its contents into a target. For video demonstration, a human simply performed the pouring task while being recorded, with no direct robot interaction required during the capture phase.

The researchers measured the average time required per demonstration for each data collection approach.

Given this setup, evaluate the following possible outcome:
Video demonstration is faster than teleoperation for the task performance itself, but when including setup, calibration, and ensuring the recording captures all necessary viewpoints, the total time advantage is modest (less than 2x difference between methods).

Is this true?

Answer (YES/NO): NO